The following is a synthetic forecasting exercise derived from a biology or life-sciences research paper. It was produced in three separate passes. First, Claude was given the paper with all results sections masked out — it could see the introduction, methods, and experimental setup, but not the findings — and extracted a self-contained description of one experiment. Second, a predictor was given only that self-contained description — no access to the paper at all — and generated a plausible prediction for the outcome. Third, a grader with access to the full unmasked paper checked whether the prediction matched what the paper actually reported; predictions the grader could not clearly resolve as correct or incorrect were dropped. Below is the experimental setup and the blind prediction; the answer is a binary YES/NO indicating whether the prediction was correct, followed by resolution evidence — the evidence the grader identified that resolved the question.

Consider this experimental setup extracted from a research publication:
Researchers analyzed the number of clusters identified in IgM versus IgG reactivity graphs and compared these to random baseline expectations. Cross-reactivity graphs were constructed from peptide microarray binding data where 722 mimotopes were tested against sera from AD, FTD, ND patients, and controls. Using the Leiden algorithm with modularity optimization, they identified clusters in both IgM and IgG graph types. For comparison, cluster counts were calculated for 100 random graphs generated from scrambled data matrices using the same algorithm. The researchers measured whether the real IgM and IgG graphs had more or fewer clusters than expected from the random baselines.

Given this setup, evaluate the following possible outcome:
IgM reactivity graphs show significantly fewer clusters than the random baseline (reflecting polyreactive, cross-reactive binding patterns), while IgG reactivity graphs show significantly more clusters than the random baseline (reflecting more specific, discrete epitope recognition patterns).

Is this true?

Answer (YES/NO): NO